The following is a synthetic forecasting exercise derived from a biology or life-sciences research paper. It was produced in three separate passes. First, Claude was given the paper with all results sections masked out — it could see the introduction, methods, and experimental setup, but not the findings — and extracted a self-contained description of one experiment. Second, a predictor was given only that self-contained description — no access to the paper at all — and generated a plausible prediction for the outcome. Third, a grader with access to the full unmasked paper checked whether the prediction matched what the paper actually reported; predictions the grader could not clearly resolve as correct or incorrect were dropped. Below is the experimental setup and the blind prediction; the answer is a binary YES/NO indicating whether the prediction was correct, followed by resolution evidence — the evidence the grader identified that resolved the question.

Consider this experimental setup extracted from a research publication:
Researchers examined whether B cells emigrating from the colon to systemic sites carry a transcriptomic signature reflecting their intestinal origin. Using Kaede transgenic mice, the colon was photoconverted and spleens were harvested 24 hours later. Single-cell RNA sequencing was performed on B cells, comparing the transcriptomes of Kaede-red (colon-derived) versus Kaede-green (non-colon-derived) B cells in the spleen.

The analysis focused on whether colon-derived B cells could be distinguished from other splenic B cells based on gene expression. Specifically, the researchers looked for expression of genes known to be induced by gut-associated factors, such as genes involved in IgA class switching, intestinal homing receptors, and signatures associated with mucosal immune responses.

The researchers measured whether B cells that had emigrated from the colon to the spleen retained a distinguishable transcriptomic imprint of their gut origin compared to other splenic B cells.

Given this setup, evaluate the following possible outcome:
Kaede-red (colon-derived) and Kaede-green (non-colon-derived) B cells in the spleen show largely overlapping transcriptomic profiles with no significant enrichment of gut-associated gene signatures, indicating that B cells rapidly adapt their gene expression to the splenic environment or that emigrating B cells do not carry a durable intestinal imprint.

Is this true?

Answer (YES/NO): NO